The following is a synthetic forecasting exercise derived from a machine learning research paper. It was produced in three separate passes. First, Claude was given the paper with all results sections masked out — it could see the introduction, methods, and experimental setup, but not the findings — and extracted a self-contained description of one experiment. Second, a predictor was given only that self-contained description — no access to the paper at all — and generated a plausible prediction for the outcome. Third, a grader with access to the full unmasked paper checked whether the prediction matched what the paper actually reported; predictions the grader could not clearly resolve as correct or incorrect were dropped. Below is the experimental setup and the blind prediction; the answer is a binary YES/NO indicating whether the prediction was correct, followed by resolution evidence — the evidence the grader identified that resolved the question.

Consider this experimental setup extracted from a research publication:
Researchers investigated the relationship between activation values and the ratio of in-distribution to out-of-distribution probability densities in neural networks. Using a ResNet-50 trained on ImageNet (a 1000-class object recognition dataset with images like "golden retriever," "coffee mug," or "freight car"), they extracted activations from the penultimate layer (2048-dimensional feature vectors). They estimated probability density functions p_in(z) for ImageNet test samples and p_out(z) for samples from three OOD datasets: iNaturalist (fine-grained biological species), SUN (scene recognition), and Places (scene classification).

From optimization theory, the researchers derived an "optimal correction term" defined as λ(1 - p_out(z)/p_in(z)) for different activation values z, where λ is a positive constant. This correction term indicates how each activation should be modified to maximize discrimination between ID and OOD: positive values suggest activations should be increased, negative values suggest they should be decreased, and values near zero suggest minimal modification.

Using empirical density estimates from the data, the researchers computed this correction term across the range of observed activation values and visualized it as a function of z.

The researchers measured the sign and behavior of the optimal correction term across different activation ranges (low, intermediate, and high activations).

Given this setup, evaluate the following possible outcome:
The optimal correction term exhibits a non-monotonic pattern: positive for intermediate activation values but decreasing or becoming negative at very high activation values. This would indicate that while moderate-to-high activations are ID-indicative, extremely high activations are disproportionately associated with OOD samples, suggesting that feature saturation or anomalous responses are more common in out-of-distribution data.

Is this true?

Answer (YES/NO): YES